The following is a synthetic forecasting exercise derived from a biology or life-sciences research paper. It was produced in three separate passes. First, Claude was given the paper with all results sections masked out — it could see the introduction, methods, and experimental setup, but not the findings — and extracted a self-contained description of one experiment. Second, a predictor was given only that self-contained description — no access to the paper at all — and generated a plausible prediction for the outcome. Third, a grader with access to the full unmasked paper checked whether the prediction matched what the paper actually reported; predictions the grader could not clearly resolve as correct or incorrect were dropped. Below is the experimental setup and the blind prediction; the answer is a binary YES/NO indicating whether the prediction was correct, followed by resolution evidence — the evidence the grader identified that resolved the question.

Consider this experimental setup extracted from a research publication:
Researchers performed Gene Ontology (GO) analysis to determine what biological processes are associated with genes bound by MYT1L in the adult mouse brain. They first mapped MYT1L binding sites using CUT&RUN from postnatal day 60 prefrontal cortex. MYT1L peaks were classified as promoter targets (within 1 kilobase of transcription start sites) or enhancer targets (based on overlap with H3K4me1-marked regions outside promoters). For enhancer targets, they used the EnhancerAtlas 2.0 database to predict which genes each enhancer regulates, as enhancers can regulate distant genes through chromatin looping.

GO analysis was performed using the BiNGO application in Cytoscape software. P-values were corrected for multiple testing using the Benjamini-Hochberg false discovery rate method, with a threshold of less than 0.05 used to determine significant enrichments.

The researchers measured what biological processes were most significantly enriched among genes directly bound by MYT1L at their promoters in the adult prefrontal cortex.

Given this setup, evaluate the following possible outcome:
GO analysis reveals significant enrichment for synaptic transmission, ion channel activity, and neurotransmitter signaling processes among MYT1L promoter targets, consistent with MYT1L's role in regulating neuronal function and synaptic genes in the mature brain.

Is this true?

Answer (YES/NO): NO